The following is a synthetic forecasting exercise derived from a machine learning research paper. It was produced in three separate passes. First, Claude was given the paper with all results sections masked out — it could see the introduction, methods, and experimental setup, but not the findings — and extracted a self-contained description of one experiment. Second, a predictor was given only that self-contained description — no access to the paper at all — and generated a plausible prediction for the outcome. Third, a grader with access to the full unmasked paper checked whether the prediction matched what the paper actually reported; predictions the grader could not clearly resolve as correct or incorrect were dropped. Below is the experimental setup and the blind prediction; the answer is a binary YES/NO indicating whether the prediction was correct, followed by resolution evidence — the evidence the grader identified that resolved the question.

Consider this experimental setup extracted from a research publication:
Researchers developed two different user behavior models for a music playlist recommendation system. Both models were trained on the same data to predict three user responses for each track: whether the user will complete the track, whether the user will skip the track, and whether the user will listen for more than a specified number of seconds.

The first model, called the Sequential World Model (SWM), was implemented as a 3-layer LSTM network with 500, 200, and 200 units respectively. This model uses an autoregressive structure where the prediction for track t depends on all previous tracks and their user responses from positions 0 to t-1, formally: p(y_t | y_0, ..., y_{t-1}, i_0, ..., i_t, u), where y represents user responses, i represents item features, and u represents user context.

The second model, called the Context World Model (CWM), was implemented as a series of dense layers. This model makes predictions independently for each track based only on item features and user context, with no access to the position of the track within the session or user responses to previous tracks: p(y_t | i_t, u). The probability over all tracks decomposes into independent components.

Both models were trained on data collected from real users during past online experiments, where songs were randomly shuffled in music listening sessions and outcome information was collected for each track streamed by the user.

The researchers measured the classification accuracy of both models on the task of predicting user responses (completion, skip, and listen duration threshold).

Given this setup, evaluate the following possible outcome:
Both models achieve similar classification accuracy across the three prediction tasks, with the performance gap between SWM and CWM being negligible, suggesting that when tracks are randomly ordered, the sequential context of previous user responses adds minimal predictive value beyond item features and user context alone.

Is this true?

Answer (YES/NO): NO